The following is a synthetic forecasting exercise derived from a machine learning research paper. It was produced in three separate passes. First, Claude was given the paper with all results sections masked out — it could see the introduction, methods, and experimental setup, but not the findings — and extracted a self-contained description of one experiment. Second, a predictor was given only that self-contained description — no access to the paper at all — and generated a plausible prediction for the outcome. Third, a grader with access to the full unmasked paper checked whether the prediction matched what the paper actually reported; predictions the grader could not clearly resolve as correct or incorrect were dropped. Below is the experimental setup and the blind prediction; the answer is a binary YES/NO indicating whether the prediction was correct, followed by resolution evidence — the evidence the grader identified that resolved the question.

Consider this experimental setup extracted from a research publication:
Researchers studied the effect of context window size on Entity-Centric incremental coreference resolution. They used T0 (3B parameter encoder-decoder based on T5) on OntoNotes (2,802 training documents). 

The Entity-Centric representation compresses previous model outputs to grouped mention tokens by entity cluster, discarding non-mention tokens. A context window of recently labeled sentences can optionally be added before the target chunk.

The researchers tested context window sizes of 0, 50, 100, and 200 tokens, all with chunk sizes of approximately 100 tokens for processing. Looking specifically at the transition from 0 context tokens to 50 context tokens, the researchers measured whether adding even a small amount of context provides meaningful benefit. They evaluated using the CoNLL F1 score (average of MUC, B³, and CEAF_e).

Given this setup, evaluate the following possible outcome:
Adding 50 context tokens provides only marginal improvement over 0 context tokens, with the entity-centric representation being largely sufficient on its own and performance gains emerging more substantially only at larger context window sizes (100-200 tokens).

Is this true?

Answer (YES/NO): NO